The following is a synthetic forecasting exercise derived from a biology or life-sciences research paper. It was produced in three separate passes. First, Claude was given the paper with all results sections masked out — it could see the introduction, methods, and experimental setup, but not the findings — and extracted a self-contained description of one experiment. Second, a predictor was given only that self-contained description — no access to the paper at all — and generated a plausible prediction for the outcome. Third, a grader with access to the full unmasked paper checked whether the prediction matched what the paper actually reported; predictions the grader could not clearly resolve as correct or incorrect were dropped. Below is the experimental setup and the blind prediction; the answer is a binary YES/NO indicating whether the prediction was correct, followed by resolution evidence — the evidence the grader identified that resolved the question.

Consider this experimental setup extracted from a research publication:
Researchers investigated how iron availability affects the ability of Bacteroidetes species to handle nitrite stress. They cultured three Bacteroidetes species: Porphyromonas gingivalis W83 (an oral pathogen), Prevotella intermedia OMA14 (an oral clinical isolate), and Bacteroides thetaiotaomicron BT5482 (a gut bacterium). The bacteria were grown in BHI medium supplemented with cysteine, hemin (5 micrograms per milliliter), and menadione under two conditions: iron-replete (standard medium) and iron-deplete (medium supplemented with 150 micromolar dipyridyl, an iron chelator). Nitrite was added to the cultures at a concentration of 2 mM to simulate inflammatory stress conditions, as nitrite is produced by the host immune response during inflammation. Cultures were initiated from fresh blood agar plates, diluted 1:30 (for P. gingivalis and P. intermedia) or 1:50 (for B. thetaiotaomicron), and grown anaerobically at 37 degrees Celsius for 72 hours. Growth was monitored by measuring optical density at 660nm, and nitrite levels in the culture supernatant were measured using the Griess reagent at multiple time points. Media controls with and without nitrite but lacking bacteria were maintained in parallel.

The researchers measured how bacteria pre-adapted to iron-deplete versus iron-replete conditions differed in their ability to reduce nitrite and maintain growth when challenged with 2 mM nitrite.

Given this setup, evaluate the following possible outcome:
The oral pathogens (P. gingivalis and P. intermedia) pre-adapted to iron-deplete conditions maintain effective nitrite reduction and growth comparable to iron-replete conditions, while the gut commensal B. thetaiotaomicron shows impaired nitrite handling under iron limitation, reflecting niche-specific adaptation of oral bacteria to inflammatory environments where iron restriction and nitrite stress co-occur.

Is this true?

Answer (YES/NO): YES